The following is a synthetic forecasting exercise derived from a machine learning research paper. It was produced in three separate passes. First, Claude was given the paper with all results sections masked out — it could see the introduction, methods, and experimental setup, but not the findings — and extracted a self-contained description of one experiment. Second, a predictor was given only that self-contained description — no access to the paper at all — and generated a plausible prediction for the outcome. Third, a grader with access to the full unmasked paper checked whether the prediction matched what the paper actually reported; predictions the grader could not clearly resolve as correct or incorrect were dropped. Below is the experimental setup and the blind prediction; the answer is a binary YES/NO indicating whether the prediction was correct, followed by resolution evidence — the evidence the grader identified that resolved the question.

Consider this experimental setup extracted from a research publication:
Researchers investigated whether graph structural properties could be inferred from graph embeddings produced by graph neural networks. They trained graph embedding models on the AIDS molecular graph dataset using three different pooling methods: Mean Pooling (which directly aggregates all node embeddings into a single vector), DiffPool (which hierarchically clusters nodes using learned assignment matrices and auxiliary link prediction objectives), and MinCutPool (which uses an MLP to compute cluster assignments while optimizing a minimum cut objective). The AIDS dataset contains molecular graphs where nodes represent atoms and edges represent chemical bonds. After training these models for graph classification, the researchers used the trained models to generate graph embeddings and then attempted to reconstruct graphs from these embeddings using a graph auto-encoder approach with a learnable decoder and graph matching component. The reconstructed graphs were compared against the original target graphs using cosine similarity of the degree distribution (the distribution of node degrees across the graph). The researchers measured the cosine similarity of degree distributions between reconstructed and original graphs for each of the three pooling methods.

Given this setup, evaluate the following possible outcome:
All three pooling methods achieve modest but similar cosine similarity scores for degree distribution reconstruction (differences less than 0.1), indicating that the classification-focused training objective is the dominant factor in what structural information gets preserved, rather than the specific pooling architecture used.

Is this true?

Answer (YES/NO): NO